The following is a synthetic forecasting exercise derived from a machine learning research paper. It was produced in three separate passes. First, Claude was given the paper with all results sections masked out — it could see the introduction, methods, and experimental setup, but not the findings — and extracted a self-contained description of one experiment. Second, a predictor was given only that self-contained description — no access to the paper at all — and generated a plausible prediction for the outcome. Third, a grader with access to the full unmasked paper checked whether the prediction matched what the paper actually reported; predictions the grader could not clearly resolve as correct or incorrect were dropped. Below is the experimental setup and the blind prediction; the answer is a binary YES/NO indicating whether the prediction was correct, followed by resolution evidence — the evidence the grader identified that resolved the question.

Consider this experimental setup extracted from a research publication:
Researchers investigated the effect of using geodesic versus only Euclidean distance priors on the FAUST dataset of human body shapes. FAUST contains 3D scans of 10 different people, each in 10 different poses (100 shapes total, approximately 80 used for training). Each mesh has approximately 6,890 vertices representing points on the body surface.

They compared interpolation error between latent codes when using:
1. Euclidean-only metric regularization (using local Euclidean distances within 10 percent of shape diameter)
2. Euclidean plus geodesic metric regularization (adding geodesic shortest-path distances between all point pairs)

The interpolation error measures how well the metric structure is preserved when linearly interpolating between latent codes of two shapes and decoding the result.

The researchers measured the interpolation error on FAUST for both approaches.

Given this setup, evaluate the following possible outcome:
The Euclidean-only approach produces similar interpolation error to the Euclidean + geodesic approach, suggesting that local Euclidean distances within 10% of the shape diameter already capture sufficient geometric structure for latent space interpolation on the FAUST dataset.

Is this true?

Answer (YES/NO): NO